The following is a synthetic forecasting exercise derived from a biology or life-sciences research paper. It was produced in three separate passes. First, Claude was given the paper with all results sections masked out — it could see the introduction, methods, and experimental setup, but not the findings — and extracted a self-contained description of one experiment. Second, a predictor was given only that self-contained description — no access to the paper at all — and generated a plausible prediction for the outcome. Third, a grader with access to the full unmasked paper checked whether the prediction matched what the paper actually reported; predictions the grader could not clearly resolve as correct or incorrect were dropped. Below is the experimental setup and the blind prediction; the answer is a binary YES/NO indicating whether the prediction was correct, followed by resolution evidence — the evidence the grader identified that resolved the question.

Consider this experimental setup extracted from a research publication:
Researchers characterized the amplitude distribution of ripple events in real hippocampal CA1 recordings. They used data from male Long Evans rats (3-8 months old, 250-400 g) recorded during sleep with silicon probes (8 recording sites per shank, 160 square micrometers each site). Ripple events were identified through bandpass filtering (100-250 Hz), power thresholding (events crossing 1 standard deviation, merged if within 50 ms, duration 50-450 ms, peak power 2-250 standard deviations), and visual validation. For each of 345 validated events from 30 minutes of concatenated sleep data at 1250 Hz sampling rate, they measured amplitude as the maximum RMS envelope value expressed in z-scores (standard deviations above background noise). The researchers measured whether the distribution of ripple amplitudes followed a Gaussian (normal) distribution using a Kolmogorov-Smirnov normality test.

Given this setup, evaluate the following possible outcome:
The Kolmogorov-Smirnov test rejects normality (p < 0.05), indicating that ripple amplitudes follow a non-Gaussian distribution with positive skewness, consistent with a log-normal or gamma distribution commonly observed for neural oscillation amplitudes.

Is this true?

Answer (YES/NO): NO